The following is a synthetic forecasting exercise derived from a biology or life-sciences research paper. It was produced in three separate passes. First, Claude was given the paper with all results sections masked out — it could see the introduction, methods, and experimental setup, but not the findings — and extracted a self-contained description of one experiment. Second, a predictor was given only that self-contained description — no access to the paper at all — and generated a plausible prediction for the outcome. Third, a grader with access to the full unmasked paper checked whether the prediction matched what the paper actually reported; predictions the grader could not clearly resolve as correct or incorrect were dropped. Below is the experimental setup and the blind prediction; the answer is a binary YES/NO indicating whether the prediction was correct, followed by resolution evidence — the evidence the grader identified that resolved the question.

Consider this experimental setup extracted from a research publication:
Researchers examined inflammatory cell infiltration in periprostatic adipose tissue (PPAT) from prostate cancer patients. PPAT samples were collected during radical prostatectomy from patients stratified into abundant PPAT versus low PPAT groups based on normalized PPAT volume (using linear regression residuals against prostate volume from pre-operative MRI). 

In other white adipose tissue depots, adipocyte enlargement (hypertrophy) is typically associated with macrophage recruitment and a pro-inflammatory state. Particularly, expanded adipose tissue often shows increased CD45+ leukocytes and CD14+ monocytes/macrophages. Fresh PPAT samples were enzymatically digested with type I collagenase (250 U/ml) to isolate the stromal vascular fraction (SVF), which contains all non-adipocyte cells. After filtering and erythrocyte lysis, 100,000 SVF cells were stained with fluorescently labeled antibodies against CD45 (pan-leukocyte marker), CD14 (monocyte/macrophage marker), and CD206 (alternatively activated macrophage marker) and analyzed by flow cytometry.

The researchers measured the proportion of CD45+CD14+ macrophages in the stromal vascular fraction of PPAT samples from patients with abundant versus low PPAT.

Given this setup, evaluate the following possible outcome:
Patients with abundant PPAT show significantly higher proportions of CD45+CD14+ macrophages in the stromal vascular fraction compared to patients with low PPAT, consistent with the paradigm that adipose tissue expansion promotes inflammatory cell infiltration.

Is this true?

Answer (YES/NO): NO